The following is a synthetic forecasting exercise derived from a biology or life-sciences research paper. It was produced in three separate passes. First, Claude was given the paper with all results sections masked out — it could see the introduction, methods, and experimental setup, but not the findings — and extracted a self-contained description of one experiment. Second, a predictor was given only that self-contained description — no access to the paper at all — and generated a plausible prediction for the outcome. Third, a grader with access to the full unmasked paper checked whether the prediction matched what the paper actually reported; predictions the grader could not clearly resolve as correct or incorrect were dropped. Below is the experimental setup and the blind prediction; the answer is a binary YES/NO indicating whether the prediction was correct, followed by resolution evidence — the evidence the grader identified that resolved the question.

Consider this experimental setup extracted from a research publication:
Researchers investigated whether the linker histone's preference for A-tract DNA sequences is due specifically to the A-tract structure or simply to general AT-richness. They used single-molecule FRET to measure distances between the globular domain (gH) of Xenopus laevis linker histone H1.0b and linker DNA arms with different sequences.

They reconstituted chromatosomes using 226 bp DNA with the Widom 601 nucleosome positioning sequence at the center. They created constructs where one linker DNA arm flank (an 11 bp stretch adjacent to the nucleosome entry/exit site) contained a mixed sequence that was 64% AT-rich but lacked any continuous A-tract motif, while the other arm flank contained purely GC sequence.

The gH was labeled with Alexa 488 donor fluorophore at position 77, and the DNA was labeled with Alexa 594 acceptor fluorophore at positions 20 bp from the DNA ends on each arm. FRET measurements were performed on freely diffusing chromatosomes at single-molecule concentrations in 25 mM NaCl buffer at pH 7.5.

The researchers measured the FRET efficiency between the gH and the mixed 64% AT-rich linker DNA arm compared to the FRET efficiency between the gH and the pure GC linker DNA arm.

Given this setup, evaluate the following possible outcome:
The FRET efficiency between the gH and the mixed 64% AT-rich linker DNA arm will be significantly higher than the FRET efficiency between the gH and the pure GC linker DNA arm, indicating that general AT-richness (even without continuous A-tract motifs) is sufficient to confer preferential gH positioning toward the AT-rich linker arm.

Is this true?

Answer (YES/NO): NO